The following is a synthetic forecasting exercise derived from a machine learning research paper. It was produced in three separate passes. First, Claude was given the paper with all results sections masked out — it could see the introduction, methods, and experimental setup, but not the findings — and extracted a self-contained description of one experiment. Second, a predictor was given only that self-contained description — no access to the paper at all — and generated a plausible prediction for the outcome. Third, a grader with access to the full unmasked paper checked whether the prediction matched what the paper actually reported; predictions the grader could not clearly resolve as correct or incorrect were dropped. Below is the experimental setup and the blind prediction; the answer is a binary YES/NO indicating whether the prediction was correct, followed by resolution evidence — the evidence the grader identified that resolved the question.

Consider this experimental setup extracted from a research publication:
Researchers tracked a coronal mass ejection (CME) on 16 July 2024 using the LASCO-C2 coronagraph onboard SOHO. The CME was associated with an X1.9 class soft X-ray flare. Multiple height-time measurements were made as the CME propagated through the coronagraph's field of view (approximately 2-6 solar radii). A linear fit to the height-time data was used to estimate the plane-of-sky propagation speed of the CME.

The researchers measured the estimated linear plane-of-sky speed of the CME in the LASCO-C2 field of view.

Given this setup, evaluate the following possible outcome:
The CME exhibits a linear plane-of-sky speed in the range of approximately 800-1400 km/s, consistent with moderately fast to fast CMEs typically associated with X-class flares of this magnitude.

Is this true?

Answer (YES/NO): NO